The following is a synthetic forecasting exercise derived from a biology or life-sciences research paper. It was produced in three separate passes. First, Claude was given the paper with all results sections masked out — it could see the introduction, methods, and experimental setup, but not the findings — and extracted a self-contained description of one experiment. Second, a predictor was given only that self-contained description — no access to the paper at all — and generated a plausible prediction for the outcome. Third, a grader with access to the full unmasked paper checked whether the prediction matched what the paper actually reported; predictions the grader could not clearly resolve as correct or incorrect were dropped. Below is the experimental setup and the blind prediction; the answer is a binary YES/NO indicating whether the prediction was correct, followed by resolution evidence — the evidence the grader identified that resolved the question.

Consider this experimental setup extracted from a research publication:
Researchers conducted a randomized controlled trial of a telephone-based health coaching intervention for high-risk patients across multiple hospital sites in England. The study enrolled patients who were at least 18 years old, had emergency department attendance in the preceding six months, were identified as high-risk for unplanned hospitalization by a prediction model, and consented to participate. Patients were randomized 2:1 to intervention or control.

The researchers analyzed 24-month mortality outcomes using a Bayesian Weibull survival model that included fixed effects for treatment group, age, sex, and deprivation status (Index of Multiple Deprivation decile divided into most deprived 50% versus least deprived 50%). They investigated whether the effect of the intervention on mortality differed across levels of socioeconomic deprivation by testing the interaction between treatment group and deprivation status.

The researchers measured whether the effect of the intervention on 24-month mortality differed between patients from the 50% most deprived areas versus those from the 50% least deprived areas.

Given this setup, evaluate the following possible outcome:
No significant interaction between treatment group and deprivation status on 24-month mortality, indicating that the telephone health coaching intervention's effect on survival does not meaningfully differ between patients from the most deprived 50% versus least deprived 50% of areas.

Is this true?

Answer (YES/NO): YES